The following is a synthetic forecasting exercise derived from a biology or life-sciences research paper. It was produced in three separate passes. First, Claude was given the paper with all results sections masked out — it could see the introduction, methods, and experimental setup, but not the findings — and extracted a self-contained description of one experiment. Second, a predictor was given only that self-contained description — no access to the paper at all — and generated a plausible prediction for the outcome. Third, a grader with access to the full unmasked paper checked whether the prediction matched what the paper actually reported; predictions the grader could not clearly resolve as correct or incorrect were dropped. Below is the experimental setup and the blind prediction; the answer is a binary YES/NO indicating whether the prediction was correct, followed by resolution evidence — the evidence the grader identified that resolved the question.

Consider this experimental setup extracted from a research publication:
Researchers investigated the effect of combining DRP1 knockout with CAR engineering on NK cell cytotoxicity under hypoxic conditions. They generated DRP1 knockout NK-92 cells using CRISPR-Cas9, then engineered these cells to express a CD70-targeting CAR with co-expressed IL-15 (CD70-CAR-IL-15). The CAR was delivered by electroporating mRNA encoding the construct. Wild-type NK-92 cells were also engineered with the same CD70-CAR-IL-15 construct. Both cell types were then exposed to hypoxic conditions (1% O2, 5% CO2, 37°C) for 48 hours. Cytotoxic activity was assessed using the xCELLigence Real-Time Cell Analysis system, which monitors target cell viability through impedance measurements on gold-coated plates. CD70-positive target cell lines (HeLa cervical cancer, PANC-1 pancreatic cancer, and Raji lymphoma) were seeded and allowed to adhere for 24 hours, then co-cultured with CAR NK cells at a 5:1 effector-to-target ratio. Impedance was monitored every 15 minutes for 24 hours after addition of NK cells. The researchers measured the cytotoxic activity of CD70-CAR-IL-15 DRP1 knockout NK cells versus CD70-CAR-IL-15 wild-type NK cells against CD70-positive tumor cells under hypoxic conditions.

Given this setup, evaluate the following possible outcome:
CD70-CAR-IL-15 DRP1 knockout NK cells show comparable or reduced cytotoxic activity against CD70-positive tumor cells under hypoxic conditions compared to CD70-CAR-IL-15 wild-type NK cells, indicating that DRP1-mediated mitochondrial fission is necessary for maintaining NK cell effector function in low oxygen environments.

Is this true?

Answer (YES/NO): NO